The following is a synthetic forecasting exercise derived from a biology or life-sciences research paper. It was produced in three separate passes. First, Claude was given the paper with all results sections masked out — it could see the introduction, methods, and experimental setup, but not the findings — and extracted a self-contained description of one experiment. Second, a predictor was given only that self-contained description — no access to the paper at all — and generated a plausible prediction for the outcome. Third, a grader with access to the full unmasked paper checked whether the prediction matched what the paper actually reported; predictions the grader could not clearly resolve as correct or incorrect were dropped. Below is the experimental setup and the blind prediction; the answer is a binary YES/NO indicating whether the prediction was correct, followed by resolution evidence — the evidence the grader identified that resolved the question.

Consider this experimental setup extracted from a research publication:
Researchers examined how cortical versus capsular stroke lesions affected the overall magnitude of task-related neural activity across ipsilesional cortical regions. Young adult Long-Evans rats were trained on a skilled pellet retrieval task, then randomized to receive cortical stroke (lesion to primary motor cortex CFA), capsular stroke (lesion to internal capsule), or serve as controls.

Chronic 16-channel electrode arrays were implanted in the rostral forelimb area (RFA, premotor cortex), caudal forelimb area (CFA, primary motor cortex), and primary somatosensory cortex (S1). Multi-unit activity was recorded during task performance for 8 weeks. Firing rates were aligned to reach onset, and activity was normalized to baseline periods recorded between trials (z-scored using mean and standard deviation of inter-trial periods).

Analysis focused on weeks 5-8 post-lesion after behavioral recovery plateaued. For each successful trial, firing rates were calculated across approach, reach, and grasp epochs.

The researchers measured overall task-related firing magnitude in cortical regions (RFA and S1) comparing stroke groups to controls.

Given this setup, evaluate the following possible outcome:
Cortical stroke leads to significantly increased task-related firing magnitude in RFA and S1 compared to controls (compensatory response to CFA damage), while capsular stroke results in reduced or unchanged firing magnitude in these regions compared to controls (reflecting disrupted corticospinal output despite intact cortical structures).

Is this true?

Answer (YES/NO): NO